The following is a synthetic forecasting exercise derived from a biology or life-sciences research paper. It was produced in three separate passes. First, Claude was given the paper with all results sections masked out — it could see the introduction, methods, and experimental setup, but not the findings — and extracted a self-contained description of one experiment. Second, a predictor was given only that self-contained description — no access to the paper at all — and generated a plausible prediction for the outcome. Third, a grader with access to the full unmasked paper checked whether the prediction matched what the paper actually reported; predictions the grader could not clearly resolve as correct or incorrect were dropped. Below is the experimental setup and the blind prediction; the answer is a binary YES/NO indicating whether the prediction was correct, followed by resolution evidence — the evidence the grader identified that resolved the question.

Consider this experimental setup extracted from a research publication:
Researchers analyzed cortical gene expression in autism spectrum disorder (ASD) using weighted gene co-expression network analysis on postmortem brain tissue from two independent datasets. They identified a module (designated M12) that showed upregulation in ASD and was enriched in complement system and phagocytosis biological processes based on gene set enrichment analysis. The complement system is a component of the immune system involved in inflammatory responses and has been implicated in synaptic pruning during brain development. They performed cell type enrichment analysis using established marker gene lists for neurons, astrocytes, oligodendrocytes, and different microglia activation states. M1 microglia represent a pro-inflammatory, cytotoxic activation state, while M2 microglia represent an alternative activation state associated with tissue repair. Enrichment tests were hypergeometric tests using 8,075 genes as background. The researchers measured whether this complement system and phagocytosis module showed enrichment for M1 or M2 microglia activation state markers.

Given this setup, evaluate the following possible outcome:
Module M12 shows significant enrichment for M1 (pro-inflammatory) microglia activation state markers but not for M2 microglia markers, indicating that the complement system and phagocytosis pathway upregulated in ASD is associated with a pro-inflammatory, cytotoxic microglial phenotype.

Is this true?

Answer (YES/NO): YES